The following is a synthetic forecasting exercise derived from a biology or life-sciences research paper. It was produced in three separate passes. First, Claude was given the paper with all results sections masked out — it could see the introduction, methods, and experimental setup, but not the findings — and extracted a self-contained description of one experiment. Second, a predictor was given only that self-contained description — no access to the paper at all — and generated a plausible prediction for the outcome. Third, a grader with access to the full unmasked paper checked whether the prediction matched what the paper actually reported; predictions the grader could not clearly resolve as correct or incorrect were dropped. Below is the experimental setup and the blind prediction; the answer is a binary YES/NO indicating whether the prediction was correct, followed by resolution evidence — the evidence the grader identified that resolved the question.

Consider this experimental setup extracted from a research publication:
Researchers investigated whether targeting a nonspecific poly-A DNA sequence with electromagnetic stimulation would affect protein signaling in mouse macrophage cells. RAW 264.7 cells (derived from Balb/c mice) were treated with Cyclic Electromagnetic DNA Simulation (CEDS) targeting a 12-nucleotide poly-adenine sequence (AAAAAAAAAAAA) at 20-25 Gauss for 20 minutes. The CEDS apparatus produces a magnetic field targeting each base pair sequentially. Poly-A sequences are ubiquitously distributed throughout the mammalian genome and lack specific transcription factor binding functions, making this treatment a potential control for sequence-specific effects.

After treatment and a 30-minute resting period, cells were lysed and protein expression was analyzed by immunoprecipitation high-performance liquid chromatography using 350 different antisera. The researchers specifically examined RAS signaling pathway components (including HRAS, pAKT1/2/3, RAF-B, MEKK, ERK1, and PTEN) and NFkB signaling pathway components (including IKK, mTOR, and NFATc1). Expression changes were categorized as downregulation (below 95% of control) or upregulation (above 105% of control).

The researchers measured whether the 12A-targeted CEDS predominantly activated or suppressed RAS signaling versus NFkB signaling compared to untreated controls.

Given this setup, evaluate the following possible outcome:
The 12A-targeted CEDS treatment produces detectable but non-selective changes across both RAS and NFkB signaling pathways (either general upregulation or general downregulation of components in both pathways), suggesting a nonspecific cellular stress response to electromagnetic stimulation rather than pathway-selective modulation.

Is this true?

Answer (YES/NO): NO